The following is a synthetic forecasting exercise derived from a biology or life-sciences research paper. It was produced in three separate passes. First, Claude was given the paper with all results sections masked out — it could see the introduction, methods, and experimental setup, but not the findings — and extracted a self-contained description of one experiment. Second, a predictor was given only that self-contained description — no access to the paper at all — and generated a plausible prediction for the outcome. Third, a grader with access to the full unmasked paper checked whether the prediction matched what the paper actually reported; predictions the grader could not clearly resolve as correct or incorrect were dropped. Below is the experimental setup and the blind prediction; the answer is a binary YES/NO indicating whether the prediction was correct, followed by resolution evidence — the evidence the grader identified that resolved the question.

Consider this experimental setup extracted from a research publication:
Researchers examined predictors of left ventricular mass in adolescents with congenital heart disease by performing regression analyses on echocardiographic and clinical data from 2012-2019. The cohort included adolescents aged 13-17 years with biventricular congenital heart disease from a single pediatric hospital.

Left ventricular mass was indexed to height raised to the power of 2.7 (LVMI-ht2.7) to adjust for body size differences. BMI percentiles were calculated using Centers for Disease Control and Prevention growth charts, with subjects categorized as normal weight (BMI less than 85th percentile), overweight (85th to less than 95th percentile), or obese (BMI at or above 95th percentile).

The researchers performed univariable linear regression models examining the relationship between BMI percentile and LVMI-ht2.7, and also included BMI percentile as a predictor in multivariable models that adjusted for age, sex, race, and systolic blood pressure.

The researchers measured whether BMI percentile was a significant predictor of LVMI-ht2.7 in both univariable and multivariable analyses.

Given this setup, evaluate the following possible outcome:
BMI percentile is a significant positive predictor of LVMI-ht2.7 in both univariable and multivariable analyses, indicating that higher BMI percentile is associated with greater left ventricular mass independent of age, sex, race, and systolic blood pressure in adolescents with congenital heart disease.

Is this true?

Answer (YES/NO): YES